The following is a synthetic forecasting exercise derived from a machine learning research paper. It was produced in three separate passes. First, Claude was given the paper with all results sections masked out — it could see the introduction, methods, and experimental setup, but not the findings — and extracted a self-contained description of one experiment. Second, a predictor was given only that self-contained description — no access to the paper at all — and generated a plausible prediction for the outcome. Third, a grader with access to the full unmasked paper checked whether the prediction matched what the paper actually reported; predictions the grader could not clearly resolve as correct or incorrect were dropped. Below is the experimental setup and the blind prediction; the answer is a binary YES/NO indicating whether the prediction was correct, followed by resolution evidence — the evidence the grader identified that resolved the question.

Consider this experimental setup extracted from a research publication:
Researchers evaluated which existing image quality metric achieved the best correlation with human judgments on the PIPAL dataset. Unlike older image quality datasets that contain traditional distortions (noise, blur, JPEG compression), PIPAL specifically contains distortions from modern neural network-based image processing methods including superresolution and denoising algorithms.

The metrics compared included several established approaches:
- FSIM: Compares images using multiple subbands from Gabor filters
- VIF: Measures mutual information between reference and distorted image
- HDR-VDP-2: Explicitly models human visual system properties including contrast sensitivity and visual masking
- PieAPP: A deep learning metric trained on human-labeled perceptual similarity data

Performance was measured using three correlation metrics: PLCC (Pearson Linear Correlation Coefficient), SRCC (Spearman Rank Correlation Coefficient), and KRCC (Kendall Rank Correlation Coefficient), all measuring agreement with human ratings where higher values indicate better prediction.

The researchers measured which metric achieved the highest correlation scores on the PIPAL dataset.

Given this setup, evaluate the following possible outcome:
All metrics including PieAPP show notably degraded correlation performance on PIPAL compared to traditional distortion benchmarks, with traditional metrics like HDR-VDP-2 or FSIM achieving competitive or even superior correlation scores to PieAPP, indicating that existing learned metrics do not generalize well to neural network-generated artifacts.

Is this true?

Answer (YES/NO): NO